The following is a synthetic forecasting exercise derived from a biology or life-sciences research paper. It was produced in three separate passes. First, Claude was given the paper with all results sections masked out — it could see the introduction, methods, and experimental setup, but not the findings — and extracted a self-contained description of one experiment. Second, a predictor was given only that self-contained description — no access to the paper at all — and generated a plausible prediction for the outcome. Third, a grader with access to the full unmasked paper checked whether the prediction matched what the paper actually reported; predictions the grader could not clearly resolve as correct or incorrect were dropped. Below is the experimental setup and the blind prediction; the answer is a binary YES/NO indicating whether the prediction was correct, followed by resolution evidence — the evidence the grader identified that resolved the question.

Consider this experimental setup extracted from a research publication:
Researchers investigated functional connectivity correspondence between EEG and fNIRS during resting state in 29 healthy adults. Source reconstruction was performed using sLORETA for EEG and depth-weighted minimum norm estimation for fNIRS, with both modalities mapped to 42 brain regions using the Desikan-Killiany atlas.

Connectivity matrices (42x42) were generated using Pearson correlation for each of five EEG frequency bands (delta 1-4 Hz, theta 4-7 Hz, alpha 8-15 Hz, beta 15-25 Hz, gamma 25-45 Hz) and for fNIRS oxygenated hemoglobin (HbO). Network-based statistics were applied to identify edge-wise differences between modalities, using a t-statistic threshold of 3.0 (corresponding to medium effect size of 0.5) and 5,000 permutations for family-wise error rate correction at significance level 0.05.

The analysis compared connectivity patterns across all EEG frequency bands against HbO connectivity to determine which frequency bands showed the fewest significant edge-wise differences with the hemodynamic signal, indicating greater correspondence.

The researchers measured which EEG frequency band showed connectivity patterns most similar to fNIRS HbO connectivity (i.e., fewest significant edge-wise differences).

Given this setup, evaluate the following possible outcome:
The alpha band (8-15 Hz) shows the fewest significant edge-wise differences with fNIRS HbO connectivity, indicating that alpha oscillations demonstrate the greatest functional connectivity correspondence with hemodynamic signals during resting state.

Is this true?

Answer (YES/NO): NO